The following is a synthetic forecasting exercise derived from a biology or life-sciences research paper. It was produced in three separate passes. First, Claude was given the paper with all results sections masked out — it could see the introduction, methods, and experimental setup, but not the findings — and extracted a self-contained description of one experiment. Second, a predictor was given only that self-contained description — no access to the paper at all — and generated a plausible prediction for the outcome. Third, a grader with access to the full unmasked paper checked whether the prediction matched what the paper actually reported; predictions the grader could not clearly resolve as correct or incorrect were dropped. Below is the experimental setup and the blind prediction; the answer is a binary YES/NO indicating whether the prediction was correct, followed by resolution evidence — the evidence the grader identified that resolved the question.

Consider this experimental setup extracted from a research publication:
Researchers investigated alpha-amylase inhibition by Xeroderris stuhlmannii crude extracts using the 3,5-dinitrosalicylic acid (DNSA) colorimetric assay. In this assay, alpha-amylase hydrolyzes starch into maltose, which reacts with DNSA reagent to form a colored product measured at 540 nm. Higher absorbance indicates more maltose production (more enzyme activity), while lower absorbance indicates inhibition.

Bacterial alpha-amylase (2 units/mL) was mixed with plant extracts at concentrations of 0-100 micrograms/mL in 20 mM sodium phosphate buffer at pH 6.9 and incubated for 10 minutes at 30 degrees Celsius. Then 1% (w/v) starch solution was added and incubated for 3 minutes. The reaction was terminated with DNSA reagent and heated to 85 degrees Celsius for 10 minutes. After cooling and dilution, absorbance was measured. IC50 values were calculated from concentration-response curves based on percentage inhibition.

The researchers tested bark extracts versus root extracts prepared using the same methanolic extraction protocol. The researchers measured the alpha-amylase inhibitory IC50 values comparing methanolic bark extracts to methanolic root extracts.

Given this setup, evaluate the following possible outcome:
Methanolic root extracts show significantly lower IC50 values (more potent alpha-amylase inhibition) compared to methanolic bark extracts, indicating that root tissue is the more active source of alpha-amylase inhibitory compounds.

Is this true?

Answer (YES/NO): NO